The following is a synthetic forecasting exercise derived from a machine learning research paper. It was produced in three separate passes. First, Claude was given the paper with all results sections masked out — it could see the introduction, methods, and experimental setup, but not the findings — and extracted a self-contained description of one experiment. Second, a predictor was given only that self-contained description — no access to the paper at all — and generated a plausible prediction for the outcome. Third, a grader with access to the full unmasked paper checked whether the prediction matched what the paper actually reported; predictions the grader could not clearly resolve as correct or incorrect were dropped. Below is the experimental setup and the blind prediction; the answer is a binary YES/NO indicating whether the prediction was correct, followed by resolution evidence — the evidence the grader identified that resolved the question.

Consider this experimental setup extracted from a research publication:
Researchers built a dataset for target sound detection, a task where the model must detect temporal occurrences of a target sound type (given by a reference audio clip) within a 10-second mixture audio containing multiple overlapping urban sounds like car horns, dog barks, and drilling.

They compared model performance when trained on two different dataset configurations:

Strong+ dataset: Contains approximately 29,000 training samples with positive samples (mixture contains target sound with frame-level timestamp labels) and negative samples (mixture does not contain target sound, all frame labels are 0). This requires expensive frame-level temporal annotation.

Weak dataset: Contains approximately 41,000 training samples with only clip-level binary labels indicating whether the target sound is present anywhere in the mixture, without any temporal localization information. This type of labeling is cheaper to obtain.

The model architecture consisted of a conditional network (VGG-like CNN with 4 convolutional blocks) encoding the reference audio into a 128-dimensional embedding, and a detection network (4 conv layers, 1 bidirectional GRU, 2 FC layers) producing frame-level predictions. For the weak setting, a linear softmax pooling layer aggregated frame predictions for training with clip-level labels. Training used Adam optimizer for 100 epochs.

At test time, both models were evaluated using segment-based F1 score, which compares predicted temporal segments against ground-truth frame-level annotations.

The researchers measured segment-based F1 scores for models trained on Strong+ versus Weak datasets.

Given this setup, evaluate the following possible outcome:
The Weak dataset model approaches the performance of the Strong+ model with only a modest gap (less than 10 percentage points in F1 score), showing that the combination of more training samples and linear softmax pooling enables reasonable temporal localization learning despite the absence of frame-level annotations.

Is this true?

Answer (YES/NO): NO